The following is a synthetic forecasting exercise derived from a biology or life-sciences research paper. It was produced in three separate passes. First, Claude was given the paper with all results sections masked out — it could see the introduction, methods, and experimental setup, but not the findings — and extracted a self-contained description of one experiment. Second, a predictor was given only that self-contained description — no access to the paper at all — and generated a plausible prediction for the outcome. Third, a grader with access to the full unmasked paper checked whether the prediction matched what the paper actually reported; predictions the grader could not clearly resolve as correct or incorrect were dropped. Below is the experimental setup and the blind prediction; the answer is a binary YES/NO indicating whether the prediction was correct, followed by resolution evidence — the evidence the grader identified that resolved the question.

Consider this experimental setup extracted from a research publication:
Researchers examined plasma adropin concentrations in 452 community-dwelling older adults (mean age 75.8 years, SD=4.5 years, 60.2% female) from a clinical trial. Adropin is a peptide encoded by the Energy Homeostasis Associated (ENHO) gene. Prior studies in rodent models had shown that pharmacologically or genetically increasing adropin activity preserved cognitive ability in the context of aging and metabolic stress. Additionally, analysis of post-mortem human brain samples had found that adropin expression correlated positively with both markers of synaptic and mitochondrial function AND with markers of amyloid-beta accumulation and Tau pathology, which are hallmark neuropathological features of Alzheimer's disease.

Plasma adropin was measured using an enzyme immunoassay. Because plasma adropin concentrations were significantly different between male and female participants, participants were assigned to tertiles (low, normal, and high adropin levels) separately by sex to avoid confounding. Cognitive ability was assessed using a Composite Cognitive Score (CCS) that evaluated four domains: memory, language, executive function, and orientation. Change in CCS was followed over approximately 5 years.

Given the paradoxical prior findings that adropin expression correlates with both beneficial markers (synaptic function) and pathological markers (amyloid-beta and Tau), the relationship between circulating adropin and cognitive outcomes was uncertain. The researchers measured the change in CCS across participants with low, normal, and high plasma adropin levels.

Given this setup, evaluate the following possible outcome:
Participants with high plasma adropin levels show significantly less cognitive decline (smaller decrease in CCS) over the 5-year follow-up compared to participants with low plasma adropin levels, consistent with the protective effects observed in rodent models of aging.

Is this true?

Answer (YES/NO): YES